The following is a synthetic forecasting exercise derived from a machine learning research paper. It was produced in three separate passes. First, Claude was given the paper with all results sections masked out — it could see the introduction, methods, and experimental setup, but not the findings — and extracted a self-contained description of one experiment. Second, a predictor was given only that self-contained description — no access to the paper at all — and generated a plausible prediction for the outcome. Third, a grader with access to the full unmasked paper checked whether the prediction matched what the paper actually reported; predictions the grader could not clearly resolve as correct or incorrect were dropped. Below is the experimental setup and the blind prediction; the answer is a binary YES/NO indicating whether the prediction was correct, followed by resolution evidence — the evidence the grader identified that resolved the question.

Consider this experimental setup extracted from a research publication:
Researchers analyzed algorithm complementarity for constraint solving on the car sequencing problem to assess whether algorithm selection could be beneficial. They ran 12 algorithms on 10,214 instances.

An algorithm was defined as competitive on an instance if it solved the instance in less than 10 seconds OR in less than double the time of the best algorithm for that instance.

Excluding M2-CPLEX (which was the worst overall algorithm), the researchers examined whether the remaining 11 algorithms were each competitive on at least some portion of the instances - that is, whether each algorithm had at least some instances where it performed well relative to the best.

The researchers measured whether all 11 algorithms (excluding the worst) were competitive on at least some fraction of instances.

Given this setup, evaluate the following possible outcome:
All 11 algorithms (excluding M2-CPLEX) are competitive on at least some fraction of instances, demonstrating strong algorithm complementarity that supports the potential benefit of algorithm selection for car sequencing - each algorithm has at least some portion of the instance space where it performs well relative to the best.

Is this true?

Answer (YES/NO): YES